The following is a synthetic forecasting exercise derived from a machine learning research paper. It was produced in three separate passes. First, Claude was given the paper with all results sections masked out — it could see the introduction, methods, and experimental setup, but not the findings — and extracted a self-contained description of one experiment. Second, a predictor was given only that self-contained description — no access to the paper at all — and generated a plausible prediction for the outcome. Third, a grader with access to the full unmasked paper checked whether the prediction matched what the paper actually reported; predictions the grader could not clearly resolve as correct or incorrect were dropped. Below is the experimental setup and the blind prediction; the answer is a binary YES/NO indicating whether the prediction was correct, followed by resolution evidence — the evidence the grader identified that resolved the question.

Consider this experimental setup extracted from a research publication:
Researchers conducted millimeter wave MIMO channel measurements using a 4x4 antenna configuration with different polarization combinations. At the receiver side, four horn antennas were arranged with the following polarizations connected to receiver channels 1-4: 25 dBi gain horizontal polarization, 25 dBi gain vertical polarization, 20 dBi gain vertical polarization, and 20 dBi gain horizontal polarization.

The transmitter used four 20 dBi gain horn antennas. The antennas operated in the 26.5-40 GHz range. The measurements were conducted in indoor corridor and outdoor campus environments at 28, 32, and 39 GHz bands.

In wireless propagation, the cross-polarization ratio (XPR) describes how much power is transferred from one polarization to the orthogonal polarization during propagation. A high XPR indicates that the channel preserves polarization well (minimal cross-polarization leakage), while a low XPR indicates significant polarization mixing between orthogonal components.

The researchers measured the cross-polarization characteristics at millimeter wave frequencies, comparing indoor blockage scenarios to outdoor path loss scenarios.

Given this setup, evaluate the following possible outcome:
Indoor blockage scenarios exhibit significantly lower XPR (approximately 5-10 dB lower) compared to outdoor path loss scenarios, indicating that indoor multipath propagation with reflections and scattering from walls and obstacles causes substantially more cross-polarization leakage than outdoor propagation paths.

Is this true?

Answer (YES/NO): NO